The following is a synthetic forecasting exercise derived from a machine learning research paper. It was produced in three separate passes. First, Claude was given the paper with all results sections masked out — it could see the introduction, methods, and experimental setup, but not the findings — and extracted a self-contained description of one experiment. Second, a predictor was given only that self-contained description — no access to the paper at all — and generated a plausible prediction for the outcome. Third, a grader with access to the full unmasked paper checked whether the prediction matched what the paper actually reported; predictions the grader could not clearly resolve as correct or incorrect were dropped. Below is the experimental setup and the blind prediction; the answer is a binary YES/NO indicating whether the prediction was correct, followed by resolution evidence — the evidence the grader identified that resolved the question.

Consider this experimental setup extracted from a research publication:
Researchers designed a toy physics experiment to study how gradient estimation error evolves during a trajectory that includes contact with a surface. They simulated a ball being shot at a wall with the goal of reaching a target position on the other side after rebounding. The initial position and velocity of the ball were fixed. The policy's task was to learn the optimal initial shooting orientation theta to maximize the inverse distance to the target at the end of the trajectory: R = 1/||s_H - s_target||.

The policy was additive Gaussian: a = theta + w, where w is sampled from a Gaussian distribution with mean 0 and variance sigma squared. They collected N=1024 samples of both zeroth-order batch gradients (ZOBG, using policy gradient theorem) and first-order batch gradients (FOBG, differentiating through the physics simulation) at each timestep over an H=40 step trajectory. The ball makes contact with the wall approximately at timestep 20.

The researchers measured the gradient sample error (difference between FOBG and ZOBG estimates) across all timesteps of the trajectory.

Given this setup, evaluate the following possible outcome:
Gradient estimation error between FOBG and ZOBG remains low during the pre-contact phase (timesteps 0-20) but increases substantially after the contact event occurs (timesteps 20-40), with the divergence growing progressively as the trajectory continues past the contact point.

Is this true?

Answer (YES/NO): YES